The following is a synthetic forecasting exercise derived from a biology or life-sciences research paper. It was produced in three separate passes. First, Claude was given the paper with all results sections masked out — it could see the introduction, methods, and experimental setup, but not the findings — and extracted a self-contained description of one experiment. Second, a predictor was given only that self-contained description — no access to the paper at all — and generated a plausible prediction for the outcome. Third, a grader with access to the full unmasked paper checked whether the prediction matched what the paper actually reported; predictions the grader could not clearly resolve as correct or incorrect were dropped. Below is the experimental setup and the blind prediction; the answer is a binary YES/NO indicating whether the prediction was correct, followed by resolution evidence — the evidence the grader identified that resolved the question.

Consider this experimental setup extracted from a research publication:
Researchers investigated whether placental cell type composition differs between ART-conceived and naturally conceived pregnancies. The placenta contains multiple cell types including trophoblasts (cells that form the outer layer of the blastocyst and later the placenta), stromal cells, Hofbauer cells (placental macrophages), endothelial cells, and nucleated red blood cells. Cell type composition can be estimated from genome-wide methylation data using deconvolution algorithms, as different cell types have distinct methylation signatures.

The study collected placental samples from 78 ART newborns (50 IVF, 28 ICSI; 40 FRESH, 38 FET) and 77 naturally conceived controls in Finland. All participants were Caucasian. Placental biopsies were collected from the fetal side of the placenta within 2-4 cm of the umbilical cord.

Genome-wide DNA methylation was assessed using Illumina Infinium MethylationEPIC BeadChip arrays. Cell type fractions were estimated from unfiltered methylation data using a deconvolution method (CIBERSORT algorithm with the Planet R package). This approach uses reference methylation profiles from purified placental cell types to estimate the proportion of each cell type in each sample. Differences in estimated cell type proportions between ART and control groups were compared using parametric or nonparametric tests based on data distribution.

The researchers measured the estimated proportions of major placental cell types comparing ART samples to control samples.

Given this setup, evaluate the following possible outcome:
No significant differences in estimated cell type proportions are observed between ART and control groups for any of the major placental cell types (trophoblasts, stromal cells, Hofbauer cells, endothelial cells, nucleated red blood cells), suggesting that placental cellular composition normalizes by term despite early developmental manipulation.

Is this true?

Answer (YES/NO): NO